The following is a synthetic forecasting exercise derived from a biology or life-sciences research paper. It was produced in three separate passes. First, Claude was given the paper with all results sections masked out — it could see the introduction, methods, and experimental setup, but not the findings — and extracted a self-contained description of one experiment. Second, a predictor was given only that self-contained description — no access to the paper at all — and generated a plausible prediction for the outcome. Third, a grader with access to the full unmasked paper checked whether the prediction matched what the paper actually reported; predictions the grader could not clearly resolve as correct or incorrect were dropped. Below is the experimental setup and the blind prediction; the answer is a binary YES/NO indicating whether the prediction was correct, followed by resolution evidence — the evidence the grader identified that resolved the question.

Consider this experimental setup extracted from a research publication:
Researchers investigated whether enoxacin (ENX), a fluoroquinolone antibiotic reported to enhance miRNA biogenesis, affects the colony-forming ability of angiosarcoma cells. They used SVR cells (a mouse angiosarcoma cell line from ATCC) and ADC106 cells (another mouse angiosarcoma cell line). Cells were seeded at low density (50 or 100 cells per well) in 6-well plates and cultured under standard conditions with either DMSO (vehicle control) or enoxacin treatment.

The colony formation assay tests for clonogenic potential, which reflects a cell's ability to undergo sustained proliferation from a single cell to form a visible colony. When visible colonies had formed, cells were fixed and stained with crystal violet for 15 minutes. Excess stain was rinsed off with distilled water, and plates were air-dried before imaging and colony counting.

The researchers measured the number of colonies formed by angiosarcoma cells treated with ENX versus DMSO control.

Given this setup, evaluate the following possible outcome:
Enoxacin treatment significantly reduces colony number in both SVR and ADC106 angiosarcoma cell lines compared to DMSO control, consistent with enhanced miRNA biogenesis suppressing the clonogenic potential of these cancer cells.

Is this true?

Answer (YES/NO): YES